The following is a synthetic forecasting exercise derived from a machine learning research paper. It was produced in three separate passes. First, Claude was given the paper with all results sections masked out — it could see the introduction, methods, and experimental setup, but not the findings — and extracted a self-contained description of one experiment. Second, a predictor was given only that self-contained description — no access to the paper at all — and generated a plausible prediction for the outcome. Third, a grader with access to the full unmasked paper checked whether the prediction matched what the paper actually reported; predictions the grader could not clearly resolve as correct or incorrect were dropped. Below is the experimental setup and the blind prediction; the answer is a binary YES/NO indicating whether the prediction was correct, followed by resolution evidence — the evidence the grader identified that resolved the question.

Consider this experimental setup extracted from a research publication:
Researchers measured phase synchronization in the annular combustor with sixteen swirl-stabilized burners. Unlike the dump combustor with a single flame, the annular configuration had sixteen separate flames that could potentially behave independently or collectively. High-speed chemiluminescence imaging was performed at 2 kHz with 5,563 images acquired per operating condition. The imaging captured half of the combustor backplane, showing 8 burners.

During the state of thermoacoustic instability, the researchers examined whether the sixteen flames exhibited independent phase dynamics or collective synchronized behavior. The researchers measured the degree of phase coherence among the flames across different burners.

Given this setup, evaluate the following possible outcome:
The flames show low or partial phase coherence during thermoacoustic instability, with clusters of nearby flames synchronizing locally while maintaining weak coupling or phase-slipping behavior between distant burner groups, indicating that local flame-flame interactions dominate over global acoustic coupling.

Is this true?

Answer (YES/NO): NO